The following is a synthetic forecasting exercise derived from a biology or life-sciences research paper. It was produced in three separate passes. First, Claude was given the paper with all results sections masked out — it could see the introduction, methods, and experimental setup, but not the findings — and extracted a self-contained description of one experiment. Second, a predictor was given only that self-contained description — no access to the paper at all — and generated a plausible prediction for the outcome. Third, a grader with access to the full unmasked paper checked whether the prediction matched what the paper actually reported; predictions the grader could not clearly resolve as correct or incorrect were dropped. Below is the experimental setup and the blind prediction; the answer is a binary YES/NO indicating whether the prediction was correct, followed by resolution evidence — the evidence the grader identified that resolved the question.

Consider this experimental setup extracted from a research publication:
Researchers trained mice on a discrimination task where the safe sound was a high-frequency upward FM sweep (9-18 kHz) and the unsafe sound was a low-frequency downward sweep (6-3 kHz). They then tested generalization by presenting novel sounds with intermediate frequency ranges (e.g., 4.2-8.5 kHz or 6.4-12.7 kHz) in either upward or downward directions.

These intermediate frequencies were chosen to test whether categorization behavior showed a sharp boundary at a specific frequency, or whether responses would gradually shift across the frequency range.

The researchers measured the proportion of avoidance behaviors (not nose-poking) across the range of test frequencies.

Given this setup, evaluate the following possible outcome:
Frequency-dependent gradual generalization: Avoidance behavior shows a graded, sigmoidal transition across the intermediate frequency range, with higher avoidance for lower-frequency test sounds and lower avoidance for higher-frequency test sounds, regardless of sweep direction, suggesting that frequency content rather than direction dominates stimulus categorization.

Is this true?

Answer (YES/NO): YES